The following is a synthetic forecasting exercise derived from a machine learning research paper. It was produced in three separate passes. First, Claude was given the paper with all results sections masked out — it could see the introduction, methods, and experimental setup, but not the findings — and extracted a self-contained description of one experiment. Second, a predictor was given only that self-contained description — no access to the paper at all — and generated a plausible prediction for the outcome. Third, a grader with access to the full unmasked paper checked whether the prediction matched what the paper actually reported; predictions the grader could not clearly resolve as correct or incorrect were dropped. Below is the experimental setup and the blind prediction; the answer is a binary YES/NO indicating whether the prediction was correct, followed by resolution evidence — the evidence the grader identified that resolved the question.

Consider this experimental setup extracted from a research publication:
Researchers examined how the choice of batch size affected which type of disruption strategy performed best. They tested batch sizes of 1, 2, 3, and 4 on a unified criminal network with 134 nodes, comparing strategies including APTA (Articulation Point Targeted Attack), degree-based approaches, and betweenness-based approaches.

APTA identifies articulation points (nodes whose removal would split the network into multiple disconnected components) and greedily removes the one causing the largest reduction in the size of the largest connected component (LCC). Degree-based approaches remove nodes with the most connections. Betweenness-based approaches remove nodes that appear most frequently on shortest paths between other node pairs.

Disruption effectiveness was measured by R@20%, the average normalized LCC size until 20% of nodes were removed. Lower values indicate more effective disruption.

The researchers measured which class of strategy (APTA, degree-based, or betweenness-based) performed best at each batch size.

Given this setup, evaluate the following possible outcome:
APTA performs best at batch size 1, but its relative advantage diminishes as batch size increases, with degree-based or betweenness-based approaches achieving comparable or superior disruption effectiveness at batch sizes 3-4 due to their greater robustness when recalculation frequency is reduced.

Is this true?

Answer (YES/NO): NO